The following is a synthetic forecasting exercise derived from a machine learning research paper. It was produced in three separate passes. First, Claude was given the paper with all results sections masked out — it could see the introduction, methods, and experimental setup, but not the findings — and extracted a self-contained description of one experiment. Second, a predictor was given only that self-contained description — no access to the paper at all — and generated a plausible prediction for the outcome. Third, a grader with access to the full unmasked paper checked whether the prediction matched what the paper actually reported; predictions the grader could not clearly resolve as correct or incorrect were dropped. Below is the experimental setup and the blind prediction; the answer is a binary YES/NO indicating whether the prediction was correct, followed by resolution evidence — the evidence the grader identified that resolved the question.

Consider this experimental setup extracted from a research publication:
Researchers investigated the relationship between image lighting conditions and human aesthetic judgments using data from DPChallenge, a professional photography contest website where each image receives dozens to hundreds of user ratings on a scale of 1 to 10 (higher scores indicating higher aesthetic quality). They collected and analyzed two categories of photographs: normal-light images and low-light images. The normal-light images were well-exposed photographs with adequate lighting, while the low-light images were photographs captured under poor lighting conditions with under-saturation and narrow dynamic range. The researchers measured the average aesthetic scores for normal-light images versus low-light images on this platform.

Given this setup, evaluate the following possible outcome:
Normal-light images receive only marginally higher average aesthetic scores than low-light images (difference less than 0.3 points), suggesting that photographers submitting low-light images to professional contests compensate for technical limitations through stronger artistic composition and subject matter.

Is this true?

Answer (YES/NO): NO